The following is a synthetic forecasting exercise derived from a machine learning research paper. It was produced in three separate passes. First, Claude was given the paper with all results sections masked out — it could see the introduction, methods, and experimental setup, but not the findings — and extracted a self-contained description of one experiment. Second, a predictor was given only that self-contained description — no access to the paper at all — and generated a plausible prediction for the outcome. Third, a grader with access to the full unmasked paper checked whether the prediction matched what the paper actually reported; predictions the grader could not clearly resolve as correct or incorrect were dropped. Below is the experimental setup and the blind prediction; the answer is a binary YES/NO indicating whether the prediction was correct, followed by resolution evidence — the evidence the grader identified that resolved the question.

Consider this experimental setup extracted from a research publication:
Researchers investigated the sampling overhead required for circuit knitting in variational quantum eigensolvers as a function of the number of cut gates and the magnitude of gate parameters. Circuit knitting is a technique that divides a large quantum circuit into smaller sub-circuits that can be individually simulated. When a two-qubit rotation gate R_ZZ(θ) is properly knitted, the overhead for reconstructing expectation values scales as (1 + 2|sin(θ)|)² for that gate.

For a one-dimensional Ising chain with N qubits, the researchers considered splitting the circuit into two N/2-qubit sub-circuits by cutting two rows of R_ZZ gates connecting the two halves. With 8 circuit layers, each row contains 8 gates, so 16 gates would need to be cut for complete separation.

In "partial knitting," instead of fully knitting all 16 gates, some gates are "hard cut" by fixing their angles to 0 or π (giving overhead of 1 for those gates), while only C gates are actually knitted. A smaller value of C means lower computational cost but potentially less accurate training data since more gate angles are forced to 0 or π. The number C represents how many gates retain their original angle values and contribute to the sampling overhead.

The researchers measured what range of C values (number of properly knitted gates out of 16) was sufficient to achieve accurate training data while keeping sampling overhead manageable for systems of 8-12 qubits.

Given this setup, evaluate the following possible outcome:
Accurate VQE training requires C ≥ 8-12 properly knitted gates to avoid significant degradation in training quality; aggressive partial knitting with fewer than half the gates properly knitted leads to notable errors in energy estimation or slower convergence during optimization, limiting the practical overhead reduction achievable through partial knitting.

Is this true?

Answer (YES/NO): NO